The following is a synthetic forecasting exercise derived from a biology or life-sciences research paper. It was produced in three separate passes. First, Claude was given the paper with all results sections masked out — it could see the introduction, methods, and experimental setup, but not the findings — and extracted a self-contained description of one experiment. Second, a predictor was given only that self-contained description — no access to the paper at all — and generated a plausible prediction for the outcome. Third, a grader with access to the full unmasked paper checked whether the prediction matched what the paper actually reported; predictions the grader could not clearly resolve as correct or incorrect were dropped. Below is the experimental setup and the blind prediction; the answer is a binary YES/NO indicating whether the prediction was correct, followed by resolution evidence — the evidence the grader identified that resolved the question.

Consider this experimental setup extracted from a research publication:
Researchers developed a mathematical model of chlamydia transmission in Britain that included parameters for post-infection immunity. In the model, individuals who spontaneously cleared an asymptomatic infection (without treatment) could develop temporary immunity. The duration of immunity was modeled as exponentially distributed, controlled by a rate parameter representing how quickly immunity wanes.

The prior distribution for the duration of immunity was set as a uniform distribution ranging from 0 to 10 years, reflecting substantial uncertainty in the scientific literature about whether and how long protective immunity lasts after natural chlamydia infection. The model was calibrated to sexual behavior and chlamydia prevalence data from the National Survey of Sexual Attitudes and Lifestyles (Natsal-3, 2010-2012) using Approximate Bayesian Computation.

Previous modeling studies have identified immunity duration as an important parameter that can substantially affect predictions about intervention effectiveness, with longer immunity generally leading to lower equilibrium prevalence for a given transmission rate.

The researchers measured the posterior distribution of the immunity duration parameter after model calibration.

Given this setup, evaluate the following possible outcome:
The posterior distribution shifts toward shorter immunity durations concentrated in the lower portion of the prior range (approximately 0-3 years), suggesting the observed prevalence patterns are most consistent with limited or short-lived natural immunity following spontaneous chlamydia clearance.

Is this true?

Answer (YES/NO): NO